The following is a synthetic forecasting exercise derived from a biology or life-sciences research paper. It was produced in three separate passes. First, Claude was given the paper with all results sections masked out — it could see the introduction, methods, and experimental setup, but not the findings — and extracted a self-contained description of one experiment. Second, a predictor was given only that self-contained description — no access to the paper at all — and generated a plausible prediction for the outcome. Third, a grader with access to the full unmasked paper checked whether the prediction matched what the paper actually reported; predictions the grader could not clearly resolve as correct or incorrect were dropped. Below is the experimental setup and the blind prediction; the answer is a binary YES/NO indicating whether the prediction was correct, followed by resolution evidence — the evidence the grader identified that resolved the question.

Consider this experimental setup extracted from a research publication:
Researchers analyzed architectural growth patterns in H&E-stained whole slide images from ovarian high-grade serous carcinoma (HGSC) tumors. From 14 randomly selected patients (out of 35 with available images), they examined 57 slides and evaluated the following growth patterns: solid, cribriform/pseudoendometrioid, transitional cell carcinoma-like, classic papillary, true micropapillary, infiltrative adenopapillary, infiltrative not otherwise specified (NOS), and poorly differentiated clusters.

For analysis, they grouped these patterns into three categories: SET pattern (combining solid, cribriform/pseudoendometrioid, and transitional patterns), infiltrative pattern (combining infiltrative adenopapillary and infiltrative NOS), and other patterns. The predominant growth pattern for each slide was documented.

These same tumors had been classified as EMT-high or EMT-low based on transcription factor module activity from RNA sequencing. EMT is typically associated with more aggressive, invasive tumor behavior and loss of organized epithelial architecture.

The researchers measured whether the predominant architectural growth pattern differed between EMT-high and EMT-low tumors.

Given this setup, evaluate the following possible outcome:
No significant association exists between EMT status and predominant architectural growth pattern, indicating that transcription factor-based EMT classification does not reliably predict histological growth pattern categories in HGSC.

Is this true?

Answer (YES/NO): NO